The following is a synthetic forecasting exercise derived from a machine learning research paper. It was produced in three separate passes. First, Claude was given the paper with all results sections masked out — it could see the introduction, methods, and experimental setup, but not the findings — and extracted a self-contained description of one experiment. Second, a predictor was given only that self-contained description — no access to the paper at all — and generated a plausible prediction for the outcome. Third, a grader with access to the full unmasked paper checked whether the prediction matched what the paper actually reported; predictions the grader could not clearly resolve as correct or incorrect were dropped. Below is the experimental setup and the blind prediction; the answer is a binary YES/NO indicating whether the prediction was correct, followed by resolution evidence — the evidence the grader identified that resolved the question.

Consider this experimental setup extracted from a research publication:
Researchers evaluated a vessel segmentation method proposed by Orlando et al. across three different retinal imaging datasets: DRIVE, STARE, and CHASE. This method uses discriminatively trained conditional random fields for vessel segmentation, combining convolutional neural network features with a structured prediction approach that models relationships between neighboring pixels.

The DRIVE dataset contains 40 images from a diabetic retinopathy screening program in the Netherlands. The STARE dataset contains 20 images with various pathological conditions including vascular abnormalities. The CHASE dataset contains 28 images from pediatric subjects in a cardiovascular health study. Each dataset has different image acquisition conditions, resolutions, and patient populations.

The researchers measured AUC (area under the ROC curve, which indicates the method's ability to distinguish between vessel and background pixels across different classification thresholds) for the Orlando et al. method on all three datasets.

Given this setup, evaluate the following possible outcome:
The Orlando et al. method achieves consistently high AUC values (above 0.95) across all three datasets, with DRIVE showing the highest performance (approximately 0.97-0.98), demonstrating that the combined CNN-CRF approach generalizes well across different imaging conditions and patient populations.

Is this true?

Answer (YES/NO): NO